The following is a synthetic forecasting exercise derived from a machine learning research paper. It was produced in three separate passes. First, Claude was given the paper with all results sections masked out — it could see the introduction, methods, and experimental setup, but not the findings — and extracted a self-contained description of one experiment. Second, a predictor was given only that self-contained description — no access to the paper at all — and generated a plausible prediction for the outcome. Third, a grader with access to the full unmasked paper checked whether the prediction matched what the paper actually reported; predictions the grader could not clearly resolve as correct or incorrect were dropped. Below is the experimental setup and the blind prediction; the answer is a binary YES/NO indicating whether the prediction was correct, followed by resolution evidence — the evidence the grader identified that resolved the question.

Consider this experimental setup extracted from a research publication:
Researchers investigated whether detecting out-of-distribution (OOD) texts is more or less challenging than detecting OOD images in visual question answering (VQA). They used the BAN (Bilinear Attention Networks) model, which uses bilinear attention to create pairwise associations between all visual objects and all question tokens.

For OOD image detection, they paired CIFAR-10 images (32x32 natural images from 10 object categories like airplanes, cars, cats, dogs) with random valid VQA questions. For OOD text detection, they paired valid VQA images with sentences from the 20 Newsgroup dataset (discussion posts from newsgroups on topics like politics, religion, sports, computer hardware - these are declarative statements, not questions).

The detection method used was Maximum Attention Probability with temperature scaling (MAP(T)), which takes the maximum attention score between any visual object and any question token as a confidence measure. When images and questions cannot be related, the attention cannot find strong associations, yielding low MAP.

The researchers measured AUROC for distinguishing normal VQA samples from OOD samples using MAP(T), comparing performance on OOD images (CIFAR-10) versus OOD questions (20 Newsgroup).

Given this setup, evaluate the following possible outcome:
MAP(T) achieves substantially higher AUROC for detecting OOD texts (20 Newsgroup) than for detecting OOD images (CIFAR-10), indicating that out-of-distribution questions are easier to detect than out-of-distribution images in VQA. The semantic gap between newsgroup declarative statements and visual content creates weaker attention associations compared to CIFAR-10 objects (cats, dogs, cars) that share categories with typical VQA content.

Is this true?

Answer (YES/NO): NO